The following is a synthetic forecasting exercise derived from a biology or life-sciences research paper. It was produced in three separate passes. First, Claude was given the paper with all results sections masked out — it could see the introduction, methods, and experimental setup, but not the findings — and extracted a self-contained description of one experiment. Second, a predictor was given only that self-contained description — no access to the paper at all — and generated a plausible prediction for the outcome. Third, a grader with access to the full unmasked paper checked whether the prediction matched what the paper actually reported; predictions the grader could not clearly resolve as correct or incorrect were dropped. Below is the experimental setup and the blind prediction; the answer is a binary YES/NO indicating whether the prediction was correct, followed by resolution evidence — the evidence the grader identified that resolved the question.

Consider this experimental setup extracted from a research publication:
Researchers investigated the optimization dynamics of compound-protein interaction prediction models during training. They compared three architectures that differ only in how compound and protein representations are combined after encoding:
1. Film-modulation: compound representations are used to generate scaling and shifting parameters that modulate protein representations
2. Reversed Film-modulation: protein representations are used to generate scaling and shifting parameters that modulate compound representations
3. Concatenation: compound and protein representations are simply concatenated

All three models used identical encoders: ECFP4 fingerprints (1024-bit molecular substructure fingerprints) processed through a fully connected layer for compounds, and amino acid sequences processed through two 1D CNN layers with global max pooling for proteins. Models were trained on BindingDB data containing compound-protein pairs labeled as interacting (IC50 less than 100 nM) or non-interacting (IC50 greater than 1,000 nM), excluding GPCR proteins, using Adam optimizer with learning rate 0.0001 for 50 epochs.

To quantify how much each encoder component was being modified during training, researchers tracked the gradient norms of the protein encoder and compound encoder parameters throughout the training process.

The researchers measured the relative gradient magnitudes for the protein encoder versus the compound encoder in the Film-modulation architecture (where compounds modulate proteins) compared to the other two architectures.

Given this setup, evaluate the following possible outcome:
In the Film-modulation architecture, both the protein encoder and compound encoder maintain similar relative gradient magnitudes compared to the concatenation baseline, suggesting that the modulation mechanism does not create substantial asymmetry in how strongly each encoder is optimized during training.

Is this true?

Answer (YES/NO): NO